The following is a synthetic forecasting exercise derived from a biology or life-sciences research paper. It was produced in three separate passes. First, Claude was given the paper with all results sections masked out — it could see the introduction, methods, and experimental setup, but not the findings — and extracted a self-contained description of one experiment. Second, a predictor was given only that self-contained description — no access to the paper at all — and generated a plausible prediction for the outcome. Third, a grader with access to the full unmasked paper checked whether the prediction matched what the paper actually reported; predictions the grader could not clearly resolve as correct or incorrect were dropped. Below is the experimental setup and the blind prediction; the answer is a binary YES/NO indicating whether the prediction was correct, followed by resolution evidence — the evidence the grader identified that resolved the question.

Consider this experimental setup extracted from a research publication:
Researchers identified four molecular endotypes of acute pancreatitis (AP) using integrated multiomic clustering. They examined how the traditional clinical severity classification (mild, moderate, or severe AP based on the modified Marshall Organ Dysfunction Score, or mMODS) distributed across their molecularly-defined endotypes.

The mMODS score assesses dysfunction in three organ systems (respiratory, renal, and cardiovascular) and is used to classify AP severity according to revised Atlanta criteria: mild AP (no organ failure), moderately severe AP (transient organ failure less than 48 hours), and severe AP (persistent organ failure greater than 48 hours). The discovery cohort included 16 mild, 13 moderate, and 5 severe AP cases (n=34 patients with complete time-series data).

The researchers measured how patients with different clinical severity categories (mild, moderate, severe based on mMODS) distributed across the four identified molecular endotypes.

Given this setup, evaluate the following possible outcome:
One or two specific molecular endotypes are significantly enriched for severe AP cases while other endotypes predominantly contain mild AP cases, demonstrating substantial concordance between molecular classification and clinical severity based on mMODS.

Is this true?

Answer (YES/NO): NO